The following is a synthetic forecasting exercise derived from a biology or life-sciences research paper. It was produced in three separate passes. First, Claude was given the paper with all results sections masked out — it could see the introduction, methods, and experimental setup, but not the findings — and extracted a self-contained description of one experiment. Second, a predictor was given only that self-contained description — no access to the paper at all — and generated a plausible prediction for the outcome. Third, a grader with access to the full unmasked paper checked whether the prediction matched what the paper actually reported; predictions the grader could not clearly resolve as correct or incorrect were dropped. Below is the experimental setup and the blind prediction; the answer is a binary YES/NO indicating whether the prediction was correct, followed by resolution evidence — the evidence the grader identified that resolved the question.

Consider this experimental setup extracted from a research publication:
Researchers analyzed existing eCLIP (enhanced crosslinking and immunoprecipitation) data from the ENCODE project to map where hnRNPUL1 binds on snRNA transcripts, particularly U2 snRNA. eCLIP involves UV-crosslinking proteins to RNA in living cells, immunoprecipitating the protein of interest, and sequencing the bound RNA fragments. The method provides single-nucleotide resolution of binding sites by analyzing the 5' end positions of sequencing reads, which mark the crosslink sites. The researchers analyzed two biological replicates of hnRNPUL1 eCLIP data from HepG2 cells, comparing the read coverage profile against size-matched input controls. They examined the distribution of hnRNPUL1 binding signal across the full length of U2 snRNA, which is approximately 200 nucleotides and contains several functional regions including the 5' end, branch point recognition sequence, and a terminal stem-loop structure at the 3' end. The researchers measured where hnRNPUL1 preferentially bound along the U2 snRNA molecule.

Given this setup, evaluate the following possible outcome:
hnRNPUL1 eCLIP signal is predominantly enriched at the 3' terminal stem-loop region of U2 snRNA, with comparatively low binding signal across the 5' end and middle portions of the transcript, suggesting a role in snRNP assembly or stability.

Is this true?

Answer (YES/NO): NO